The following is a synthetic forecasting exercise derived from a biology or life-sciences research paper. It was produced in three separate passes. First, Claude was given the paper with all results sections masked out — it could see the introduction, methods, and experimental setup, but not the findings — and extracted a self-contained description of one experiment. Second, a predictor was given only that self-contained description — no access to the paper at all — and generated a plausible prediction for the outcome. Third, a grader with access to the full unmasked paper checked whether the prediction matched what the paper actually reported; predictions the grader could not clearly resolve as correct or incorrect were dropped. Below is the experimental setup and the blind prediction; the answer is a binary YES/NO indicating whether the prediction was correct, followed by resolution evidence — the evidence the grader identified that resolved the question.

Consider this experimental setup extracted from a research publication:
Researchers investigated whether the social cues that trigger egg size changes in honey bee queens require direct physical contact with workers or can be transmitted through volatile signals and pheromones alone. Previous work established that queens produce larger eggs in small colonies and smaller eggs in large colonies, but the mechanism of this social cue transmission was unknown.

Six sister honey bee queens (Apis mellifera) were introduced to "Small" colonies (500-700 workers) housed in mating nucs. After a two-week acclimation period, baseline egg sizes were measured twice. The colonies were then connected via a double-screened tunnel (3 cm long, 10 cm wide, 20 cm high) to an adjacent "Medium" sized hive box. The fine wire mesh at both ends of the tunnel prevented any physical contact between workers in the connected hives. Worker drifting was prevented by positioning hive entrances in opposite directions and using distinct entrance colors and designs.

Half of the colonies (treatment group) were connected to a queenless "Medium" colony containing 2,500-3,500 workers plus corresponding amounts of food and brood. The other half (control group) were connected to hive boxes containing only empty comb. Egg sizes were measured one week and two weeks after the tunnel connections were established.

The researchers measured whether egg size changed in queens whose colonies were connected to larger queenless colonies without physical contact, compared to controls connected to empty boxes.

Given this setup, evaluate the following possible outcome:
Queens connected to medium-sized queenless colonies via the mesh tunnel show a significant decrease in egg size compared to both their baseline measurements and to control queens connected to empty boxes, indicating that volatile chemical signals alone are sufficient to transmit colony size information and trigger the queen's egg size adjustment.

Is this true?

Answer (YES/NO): YES